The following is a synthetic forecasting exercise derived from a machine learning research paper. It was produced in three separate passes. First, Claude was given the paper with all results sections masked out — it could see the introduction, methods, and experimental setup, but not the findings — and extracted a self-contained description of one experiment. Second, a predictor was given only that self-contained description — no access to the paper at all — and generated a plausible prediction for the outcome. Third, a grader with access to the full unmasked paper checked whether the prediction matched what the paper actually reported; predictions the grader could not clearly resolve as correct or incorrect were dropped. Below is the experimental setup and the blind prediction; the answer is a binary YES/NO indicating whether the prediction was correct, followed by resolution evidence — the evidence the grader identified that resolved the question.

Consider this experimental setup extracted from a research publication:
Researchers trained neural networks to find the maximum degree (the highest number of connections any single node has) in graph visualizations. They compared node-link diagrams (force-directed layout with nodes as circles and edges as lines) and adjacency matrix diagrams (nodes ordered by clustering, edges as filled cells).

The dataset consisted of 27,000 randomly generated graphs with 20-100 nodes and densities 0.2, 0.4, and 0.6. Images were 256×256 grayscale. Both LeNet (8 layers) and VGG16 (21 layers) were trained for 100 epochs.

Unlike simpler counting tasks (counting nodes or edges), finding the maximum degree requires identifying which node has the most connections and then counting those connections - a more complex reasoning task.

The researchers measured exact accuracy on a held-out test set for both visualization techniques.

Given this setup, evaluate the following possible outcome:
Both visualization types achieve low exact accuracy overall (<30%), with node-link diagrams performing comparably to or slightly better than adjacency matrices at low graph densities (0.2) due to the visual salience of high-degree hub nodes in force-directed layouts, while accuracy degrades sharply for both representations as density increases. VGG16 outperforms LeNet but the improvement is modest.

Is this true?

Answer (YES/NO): NO